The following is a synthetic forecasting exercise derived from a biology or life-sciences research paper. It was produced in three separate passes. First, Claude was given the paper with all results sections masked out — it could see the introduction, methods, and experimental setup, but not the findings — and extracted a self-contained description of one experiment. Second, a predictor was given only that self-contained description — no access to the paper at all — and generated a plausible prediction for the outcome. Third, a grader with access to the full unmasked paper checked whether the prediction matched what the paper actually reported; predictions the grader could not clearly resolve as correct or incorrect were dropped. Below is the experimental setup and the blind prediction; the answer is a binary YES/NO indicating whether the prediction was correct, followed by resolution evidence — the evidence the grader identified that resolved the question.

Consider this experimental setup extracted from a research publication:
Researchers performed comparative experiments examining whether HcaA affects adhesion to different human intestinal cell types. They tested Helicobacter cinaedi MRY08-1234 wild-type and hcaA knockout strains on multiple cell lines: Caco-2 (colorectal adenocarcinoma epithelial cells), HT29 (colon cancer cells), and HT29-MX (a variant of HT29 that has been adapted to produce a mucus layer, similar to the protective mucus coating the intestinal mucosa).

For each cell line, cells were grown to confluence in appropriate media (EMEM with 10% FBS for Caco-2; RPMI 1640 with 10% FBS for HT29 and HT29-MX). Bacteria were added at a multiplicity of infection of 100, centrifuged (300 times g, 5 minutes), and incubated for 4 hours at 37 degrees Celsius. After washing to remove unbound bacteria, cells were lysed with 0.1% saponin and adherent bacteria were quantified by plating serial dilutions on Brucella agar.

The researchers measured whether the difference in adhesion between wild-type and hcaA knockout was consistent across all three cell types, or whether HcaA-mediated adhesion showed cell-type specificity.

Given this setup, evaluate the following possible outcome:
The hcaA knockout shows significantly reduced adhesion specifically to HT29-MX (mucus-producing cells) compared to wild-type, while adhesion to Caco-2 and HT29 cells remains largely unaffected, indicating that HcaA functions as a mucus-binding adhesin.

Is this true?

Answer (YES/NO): NO